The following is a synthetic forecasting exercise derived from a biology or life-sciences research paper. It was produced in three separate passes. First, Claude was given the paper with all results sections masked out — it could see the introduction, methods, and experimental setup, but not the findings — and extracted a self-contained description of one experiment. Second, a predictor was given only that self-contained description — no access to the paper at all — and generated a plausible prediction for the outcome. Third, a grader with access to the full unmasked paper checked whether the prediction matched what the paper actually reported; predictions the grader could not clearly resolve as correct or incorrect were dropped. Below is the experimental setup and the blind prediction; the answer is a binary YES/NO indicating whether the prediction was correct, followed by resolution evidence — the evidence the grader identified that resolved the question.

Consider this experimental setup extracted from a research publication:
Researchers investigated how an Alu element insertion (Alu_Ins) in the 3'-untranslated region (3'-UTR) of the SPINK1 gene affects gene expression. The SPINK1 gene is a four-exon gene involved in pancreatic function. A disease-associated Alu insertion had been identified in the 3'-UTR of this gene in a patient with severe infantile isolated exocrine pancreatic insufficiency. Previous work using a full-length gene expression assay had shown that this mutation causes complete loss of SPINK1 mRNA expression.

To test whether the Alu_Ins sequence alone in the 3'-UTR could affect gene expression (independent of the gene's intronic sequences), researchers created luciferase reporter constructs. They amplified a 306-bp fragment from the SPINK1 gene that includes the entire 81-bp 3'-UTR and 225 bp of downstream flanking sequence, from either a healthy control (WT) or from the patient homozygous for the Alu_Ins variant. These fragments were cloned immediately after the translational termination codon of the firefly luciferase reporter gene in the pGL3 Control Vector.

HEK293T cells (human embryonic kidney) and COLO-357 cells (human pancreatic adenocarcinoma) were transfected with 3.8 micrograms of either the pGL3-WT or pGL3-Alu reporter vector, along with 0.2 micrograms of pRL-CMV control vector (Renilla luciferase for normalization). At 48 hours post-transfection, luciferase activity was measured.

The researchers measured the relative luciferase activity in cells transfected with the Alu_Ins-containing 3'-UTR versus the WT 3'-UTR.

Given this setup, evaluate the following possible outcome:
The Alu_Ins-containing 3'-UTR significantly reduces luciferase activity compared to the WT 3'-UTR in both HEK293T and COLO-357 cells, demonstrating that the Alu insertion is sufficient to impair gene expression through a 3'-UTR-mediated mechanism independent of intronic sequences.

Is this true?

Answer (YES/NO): NO